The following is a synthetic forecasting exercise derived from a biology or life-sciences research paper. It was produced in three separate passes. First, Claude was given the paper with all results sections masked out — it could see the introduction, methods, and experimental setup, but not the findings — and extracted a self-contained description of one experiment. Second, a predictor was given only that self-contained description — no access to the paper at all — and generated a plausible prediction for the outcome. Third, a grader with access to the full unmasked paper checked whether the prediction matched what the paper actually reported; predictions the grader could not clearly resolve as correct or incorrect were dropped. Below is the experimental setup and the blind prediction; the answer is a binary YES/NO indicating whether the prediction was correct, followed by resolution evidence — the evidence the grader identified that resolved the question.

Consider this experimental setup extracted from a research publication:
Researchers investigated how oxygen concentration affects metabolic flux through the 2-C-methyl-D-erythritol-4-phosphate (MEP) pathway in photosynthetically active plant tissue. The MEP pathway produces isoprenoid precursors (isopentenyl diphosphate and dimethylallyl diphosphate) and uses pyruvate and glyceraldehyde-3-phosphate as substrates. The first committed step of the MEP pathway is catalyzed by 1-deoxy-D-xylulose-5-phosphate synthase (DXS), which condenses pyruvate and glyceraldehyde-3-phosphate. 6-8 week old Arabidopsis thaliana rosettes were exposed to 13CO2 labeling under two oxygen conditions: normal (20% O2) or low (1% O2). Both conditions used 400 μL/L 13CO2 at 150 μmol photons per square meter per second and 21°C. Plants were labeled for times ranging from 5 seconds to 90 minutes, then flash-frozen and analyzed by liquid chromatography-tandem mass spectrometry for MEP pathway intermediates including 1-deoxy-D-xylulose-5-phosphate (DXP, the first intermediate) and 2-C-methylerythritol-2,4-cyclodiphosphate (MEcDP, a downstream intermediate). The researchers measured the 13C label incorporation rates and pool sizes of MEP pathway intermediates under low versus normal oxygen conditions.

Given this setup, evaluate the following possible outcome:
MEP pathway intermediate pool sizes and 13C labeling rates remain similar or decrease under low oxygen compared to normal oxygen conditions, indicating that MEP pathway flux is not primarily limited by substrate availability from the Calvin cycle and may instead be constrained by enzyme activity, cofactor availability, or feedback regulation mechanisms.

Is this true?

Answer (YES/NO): NO